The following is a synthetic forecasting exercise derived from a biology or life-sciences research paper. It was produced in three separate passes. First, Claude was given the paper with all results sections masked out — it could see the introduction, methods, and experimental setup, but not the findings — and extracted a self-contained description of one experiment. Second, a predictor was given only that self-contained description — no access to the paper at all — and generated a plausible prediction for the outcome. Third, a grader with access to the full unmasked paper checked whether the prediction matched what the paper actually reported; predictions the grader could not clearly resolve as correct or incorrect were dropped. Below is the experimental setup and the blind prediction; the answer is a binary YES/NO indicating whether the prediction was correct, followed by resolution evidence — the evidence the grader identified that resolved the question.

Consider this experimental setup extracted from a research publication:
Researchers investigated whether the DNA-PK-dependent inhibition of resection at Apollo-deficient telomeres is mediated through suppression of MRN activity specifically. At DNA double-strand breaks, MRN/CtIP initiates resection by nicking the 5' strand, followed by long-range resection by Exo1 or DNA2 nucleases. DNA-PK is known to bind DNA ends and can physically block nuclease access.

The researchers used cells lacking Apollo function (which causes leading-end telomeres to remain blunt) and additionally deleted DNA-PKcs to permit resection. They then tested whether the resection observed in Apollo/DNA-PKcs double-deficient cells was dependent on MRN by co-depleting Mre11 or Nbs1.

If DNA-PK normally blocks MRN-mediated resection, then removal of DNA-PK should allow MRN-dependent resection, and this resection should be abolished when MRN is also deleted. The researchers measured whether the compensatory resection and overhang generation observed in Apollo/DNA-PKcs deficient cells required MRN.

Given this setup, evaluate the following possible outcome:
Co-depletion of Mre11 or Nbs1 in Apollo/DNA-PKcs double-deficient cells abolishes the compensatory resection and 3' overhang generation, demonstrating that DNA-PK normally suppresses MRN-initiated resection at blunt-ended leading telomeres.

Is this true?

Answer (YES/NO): NO